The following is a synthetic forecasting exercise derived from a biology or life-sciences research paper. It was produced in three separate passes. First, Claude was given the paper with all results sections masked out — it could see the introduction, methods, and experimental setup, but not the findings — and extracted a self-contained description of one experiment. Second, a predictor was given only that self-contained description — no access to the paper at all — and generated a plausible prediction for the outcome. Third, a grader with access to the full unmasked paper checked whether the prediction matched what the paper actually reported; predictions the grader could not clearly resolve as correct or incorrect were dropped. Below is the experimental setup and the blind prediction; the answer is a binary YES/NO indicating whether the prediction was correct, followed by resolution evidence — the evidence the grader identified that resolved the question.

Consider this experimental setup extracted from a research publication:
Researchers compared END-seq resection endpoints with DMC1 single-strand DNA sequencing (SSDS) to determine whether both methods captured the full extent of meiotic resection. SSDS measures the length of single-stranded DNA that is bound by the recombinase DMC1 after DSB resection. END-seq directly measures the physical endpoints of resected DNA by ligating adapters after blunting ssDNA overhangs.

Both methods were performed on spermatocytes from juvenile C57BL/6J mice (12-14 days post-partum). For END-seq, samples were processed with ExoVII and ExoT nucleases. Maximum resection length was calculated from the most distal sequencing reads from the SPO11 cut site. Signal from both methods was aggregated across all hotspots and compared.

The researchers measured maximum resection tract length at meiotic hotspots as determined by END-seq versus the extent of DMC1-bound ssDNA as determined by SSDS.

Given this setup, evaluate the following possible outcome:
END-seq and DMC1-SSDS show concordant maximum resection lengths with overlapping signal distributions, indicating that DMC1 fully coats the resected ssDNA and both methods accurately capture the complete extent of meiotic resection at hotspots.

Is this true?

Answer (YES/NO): NO